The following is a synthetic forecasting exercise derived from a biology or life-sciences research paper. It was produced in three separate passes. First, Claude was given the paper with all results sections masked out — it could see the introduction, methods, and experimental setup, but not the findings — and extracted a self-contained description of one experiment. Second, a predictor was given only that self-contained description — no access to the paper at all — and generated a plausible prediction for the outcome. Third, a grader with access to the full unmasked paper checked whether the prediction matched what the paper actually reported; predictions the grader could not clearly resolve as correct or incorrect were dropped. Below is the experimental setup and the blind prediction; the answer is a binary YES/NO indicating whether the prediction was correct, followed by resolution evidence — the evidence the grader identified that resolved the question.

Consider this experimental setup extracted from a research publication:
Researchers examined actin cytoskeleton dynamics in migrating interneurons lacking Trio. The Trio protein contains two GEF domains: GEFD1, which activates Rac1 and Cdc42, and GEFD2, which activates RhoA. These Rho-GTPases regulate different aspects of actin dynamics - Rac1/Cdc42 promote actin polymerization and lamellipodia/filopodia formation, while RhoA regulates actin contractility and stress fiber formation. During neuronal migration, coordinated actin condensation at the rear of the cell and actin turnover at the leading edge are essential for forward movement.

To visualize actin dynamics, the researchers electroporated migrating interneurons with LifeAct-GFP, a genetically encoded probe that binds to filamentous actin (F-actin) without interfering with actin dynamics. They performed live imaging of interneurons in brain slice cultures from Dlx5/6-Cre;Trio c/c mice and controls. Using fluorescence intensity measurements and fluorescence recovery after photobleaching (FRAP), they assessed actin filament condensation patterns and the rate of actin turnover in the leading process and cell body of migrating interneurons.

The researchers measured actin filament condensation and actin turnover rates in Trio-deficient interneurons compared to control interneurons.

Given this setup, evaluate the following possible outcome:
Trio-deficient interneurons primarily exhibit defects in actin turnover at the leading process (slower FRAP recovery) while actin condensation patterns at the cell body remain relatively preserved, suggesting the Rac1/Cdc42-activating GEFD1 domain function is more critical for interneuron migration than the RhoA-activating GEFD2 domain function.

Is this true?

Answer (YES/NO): NO